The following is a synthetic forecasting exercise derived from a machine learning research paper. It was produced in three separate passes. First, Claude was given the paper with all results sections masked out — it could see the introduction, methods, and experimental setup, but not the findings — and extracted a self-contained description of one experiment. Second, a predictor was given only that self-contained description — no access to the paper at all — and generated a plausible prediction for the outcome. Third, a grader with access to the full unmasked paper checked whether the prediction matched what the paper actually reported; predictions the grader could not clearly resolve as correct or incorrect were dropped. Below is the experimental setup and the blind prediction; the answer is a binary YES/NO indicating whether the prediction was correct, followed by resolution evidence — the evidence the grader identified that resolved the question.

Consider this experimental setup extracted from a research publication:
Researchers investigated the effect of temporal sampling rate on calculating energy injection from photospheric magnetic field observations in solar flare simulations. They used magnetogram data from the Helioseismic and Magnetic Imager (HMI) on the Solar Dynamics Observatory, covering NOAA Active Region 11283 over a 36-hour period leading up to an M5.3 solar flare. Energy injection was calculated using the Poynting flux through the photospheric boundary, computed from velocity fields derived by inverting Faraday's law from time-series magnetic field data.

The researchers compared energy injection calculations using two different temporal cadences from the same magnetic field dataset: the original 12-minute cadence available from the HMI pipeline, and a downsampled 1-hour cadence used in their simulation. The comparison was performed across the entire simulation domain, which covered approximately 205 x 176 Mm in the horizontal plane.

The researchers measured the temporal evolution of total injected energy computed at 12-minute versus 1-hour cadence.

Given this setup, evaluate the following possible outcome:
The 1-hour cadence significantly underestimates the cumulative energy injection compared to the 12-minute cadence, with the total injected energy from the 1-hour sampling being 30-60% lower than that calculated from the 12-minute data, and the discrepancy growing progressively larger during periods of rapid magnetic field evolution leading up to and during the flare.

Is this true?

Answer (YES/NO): NO